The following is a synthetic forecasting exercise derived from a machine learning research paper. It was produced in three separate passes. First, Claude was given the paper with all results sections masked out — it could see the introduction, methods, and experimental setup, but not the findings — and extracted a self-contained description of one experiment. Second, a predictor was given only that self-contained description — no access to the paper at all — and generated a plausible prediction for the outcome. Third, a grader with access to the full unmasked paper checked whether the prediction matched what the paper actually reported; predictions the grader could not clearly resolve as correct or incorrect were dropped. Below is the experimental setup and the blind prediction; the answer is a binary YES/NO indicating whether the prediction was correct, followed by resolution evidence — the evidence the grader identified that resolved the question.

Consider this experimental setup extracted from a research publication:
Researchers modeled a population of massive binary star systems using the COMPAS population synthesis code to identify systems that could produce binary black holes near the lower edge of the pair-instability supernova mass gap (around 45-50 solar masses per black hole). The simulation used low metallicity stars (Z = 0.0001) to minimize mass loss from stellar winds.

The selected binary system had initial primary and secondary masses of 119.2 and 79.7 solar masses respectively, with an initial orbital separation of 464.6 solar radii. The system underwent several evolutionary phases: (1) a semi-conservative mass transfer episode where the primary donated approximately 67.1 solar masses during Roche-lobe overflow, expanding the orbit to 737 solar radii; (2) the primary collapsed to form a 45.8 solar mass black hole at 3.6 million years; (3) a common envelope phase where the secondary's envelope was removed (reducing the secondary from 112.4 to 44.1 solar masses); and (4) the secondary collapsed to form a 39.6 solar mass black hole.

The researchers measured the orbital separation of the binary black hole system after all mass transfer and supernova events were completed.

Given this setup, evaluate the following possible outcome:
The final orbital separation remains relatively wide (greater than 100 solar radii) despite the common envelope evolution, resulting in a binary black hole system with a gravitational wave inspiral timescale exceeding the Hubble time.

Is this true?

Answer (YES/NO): NO